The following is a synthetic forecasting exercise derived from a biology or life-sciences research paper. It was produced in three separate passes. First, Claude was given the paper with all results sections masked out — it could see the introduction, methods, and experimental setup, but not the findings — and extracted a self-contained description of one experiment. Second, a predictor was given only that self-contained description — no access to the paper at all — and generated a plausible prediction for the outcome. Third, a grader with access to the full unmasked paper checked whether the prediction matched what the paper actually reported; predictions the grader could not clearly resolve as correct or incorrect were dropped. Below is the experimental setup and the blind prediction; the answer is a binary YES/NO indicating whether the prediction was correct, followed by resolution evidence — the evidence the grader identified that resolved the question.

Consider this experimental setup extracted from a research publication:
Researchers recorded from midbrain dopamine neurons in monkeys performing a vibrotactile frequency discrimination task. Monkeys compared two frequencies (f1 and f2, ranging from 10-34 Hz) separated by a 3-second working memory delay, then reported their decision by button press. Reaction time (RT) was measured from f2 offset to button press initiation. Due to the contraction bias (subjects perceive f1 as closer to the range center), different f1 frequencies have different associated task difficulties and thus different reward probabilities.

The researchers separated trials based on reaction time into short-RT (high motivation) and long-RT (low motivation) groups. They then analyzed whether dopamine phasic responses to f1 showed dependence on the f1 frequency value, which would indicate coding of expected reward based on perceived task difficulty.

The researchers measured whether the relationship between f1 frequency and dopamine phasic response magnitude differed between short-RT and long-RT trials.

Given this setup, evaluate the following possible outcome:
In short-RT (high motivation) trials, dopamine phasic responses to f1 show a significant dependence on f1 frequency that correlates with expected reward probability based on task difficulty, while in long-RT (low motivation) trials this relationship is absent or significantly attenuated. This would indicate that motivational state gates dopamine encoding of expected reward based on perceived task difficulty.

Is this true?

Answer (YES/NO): YES